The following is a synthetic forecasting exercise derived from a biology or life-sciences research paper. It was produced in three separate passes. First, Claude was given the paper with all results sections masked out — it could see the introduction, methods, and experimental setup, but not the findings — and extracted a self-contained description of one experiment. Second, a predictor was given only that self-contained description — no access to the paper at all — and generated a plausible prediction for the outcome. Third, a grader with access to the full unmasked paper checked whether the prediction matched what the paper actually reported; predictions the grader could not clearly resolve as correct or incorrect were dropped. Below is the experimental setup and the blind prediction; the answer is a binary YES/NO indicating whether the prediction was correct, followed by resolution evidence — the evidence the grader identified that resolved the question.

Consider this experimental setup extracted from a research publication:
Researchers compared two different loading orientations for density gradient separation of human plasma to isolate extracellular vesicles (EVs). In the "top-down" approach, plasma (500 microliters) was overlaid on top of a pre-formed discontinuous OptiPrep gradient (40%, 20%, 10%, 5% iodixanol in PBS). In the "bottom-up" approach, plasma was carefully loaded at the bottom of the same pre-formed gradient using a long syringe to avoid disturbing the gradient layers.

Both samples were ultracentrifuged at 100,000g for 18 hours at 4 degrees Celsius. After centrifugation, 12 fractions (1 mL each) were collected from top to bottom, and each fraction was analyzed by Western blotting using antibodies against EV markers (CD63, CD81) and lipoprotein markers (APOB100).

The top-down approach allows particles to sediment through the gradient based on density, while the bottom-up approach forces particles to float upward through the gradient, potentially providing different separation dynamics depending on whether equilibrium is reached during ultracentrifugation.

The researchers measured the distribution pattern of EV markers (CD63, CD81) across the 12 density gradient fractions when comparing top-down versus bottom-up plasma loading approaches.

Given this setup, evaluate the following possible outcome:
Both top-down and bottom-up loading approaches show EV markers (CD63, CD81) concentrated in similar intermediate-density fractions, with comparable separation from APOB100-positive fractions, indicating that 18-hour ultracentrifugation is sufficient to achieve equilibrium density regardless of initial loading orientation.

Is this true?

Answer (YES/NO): NO